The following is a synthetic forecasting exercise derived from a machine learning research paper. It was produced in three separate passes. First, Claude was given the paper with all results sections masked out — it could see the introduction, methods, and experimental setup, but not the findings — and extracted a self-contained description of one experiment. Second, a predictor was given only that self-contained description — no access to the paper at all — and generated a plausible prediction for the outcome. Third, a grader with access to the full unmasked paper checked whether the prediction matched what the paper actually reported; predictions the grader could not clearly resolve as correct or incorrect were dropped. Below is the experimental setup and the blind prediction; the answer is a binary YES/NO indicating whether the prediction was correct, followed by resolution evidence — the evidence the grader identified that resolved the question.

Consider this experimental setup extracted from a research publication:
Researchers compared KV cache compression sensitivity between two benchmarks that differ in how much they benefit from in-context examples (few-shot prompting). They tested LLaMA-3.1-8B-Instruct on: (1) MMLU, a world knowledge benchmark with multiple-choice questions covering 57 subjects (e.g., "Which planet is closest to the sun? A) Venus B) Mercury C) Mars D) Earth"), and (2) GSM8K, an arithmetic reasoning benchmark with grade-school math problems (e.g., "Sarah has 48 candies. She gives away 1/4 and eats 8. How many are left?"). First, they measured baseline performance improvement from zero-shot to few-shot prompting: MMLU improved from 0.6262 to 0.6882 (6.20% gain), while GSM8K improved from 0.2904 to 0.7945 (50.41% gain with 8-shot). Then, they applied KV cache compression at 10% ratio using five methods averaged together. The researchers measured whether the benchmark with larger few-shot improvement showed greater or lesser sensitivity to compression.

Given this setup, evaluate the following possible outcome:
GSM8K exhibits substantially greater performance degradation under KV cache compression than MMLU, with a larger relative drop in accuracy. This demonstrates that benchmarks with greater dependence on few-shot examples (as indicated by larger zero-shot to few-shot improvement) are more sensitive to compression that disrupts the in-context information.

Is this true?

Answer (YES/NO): YES